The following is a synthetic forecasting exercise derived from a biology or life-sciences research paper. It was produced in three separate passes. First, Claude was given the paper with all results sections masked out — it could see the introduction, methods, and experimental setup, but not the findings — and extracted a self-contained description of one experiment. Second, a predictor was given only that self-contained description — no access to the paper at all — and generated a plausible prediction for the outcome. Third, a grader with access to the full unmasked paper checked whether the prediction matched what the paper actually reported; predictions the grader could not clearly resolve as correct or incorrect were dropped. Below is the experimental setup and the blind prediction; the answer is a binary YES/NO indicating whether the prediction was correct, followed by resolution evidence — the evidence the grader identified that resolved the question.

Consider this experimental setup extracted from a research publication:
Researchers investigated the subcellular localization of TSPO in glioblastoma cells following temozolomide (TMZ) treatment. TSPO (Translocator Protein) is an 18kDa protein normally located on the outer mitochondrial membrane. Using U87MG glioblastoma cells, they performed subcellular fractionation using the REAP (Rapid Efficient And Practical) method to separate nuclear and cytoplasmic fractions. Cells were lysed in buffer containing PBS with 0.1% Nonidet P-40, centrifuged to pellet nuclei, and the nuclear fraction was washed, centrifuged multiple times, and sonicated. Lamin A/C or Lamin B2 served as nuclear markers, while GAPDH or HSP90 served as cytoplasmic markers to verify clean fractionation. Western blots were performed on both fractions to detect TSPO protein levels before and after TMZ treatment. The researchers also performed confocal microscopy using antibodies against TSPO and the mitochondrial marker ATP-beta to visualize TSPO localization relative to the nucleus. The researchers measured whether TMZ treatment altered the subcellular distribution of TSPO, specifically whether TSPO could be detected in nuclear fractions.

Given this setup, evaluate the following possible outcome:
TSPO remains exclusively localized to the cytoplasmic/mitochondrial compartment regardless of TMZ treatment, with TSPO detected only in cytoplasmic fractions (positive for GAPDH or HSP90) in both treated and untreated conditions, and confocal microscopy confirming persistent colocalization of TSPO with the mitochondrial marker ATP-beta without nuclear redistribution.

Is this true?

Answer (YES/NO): NO